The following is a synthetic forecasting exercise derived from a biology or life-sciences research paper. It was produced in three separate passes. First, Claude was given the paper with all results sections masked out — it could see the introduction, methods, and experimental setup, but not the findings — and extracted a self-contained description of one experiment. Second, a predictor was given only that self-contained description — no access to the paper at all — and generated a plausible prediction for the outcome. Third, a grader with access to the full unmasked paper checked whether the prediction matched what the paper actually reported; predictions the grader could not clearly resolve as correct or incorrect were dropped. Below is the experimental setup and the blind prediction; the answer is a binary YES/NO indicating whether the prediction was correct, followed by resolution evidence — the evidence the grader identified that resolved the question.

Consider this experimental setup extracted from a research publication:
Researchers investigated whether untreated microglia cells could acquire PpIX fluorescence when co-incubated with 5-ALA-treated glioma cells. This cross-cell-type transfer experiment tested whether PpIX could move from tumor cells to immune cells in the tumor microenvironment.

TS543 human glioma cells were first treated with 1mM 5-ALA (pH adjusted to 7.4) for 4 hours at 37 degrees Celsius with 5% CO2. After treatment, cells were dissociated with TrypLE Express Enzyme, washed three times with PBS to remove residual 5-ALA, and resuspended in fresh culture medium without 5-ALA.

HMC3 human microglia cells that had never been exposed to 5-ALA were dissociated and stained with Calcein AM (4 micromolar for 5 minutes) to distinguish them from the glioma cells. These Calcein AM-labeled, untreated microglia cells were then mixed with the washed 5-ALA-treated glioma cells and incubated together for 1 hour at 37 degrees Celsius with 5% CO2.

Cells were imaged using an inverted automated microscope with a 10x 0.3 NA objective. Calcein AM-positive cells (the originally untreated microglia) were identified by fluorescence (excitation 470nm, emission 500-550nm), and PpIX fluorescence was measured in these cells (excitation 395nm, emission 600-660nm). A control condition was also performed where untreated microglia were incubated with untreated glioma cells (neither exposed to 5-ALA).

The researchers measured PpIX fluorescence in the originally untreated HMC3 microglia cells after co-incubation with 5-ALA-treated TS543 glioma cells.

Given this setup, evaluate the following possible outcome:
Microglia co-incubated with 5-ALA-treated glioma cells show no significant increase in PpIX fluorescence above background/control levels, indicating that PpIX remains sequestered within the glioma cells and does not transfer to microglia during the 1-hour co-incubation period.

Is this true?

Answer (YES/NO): NO